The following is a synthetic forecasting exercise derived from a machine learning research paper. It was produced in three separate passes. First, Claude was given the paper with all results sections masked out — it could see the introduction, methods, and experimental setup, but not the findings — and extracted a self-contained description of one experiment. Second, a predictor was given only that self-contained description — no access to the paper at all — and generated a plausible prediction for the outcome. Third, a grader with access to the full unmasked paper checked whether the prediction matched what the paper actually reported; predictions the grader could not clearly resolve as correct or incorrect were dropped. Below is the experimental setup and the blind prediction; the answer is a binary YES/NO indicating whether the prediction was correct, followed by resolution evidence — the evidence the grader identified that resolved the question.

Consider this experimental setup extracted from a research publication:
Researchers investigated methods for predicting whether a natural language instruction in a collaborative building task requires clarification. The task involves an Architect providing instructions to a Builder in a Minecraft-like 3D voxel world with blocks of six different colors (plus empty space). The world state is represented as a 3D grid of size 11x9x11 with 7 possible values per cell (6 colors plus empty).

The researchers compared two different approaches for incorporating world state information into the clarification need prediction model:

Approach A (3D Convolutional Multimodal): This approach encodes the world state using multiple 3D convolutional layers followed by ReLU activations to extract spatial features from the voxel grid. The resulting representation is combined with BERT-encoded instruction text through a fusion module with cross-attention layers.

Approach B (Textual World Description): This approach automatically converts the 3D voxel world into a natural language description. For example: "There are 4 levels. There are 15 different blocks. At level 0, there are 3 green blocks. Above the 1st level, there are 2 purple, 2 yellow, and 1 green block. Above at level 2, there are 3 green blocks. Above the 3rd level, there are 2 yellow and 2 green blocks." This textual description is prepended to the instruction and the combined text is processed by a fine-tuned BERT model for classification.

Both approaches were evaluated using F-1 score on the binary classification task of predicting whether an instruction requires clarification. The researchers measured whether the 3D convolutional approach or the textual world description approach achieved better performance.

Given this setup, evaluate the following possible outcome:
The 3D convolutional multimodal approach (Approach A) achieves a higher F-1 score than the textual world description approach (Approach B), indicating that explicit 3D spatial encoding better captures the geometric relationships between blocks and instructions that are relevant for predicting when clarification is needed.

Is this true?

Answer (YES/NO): NO